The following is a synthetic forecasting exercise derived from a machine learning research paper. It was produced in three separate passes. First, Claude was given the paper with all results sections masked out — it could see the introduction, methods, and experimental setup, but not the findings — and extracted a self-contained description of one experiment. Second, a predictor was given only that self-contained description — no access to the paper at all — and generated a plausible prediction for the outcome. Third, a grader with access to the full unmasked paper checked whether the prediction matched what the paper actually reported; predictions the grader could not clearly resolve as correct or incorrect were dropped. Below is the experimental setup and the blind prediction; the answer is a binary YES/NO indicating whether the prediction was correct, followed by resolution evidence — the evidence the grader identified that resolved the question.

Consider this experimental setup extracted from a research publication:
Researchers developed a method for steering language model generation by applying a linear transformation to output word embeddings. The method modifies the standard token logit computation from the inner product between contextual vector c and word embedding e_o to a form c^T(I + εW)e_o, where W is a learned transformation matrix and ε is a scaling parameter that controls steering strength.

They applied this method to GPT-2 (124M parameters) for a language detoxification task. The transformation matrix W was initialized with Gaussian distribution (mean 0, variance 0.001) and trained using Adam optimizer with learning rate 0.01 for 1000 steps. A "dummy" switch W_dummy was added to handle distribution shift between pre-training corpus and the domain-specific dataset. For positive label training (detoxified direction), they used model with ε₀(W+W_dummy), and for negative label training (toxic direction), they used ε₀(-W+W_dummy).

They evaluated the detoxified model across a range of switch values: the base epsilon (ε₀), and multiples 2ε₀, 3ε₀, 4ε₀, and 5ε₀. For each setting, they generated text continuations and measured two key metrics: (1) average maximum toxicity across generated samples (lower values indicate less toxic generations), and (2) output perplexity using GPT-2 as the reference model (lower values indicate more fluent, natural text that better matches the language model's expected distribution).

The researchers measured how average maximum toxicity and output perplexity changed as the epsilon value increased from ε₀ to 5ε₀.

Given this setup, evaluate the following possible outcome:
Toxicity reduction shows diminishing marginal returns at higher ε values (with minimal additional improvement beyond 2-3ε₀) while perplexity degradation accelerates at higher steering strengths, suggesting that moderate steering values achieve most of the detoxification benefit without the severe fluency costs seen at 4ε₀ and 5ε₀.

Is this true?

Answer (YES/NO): NO